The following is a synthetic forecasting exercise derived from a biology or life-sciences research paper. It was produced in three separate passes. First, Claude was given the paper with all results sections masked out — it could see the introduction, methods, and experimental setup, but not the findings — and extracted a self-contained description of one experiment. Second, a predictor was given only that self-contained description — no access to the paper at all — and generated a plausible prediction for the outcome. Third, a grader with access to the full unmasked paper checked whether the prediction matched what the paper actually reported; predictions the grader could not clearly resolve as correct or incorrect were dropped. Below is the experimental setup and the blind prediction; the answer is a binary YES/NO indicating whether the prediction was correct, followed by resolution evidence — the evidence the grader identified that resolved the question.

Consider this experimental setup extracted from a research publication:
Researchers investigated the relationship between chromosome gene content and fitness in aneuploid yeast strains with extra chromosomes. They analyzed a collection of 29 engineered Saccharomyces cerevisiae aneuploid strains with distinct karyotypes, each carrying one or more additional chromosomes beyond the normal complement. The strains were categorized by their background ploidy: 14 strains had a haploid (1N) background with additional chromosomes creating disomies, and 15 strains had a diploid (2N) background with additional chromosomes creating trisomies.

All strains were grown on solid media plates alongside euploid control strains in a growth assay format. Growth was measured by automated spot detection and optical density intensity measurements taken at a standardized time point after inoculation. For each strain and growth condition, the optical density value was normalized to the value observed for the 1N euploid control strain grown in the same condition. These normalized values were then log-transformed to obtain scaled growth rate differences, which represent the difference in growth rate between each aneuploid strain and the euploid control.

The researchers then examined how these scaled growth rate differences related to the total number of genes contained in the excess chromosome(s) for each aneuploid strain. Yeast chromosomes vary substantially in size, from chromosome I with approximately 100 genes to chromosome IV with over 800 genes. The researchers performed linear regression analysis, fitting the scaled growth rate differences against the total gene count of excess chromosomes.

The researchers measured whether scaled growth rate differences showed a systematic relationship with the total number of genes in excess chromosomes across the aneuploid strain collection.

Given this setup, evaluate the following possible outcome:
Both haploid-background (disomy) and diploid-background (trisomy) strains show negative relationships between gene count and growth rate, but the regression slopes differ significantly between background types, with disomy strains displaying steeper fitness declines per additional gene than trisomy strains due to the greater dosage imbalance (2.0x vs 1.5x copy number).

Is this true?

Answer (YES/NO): NO